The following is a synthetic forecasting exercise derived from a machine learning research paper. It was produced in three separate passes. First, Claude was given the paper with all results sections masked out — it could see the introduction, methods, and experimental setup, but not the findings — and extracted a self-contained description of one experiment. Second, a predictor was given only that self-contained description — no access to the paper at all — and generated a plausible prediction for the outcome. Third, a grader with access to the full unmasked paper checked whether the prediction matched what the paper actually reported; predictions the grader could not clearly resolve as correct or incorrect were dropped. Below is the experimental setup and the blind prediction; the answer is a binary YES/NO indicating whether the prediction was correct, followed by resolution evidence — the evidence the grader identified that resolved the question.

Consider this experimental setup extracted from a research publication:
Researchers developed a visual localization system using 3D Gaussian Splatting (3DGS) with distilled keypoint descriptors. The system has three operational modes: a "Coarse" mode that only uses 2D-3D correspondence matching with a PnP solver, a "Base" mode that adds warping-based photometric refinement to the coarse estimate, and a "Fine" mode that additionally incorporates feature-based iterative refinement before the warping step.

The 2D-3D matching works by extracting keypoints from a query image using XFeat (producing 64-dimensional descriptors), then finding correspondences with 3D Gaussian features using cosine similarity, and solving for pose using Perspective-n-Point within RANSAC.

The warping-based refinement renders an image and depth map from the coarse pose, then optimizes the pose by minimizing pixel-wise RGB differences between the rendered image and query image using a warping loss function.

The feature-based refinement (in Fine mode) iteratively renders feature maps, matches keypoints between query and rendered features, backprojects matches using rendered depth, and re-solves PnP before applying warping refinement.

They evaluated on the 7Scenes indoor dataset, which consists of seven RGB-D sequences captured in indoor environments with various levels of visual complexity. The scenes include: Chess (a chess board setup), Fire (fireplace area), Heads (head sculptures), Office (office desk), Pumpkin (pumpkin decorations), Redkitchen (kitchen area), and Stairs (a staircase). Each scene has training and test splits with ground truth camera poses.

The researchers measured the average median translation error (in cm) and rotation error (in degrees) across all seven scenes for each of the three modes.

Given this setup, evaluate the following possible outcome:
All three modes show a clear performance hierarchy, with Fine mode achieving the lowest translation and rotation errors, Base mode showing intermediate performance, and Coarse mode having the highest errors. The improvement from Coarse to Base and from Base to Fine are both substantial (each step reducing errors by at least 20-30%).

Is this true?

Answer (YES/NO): YES